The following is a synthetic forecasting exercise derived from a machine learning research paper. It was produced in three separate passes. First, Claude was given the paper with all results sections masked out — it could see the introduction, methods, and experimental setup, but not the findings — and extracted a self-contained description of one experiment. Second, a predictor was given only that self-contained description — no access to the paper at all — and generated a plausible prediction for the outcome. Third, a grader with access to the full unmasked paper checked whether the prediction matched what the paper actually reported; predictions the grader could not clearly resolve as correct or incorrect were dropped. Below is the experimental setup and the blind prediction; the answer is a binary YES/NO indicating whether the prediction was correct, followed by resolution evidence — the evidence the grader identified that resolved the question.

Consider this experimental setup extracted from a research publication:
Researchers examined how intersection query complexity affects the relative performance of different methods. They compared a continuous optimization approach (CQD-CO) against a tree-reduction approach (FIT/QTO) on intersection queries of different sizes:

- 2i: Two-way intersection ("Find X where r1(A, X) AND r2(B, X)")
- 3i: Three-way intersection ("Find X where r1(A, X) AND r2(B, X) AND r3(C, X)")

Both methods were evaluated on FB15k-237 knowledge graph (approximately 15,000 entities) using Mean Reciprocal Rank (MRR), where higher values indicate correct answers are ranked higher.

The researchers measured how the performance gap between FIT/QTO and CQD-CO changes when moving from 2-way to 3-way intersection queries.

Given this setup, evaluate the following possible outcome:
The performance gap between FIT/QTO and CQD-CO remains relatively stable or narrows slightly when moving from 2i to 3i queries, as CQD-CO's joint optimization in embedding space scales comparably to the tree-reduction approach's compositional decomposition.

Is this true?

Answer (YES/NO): NO